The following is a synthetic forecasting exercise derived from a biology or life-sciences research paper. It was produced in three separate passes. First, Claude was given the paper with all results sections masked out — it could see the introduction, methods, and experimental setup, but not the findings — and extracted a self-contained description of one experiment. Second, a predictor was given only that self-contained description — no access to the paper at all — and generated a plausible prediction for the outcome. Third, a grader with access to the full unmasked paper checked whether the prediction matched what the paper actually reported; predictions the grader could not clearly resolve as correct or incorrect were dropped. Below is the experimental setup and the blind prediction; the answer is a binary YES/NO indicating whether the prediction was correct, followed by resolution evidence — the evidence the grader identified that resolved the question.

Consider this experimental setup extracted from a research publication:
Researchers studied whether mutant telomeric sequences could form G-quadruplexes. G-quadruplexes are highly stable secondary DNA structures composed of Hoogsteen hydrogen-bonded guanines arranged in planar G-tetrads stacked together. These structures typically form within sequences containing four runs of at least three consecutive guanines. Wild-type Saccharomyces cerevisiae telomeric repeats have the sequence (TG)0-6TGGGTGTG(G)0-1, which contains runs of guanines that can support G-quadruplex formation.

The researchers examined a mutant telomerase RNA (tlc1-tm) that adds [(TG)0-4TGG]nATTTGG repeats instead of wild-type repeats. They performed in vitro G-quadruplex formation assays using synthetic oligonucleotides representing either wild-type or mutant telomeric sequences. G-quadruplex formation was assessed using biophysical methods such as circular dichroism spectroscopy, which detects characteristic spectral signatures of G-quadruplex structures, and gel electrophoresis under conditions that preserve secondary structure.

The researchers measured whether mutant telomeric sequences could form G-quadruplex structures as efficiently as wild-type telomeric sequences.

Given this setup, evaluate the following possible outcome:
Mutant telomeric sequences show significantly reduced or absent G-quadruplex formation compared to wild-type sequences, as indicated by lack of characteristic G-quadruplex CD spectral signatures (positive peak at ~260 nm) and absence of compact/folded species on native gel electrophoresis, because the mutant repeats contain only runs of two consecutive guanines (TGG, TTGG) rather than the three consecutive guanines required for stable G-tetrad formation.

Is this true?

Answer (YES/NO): YES